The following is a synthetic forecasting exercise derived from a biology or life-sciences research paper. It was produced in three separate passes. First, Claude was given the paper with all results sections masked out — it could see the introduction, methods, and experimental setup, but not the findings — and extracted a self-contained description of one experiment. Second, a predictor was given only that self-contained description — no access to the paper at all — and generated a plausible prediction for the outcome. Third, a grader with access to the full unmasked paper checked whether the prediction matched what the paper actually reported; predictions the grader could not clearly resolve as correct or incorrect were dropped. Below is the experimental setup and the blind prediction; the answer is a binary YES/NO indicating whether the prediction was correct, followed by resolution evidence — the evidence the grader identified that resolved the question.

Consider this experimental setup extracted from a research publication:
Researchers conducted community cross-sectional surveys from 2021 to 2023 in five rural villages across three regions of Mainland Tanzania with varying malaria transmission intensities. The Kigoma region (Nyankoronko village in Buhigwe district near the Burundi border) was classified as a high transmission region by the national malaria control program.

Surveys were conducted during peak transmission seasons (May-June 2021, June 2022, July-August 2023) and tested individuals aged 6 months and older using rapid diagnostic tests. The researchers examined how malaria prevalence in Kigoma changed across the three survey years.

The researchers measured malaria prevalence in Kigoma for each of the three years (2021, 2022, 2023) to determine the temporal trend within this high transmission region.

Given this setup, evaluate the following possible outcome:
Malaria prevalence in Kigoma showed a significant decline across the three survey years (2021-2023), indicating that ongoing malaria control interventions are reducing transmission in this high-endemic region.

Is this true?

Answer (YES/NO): NO